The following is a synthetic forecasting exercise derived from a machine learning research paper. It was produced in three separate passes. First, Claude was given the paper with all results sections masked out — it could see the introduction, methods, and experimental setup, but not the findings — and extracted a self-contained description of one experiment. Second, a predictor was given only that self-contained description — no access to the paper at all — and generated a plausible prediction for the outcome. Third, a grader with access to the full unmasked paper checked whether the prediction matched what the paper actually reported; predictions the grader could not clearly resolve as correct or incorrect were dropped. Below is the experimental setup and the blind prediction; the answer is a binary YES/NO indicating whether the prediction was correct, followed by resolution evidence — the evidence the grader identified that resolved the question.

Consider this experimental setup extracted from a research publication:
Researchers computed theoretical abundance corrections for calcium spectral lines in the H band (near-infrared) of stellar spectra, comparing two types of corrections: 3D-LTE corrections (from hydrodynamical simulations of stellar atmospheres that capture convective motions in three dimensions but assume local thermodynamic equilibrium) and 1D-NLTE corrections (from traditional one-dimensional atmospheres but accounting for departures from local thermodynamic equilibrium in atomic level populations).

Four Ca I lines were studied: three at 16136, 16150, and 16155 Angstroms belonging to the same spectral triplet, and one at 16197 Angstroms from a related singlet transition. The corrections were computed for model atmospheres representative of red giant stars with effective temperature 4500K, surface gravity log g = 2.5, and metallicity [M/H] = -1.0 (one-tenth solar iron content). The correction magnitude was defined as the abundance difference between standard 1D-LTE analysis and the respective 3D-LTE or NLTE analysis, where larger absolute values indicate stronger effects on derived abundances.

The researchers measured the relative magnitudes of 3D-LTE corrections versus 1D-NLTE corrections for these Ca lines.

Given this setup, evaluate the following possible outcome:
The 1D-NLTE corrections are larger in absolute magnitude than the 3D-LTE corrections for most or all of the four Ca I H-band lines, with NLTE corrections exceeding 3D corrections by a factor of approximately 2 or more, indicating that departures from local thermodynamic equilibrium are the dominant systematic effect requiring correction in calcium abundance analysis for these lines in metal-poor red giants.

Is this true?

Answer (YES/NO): NO